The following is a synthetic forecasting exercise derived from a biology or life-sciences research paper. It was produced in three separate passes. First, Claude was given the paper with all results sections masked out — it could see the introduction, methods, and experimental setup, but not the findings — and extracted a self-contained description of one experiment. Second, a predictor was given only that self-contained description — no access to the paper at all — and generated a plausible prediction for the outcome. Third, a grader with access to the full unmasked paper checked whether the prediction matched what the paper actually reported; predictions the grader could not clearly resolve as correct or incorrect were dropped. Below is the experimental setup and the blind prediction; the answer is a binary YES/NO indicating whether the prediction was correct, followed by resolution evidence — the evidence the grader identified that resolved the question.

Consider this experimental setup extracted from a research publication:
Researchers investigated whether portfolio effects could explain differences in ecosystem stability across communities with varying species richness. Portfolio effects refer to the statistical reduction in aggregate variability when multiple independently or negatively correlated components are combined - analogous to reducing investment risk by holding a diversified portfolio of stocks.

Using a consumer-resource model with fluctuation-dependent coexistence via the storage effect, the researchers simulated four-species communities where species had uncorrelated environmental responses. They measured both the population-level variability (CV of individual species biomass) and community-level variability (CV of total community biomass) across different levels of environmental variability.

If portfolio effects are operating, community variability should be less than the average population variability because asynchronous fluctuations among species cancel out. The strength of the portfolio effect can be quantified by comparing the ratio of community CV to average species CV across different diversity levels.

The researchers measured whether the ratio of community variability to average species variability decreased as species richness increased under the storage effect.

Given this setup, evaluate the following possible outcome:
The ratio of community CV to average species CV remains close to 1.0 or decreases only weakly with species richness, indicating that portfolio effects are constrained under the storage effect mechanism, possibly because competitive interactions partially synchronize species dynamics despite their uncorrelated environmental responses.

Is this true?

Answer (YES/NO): NO